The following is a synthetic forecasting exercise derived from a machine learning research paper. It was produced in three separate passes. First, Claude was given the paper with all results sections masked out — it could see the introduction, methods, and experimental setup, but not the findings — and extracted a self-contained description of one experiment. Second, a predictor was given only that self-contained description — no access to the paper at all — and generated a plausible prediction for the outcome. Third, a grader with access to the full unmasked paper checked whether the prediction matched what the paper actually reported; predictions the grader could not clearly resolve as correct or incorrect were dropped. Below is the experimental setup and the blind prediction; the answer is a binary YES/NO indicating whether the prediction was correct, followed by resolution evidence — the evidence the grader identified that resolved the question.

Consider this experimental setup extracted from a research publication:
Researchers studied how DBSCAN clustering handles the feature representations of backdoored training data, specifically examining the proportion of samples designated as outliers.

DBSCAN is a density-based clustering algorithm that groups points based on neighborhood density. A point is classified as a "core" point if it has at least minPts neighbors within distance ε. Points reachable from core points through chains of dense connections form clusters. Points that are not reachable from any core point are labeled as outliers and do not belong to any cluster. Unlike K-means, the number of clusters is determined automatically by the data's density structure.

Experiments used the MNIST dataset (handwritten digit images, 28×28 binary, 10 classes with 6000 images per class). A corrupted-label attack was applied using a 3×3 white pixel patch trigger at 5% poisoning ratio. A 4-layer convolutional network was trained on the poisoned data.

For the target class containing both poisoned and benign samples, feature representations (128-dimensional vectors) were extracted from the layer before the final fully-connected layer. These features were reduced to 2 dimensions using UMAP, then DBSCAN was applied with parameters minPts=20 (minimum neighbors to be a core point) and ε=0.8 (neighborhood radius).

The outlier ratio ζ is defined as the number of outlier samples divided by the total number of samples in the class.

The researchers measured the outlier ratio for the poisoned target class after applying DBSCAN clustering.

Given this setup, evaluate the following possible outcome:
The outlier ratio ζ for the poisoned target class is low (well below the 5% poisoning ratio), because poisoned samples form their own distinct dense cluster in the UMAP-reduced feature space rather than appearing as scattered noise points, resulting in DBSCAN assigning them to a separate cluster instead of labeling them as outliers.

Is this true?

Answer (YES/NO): YES